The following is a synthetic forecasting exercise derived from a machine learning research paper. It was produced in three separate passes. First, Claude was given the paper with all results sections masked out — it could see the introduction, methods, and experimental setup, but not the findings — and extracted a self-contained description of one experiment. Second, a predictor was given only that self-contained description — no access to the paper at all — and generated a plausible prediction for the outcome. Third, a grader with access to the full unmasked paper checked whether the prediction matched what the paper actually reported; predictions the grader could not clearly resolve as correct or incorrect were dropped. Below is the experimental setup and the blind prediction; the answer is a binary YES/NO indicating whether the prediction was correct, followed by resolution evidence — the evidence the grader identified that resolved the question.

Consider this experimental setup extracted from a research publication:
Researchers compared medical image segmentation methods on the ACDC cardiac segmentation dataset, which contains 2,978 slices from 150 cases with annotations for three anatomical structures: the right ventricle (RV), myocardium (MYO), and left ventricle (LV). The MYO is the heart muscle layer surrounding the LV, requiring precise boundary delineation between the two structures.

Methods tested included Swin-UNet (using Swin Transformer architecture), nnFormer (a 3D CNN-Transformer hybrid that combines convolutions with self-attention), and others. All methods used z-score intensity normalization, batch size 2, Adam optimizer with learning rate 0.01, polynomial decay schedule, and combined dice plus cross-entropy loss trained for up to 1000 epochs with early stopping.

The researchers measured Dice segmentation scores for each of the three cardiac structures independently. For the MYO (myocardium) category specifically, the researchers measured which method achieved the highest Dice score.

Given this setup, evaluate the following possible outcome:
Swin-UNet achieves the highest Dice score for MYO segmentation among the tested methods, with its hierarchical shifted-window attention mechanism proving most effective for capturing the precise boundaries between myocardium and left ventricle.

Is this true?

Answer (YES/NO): YES